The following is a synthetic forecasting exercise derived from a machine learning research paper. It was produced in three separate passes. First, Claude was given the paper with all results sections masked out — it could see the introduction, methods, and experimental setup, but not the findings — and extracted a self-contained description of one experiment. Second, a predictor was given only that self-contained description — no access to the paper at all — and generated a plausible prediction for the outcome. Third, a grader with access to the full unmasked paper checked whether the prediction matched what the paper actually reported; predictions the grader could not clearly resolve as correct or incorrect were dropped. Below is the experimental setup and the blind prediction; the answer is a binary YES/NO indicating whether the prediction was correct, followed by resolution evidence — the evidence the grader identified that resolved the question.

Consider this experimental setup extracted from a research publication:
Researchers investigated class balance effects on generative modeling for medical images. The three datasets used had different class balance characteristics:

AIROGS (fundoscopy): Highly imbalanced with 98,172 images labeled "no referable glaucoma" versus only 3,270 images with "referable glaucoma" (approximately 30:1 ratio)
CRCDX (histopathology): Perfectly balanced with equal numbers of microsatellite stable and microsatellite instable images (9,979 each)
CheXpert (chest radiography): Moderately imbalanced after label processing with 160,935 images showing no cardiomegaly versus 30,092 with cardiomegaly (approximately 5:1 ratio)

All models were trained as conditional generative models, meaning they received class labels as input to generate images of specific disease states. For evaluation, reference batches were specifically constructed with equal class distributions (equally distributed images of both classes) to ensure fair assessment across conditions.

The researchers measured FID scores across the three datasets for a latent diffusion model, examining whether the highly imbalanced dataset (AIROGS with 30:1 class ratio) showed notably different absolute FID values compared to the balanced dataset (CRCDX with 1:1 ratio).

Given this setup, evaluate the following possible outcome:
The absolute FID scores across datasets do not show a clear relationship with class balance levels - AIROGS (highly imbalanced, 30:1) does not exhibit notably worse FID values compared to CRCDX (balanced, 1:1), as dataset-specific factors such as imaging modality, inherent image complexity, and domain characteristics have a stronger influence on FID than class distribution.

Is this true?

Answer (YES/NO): YES